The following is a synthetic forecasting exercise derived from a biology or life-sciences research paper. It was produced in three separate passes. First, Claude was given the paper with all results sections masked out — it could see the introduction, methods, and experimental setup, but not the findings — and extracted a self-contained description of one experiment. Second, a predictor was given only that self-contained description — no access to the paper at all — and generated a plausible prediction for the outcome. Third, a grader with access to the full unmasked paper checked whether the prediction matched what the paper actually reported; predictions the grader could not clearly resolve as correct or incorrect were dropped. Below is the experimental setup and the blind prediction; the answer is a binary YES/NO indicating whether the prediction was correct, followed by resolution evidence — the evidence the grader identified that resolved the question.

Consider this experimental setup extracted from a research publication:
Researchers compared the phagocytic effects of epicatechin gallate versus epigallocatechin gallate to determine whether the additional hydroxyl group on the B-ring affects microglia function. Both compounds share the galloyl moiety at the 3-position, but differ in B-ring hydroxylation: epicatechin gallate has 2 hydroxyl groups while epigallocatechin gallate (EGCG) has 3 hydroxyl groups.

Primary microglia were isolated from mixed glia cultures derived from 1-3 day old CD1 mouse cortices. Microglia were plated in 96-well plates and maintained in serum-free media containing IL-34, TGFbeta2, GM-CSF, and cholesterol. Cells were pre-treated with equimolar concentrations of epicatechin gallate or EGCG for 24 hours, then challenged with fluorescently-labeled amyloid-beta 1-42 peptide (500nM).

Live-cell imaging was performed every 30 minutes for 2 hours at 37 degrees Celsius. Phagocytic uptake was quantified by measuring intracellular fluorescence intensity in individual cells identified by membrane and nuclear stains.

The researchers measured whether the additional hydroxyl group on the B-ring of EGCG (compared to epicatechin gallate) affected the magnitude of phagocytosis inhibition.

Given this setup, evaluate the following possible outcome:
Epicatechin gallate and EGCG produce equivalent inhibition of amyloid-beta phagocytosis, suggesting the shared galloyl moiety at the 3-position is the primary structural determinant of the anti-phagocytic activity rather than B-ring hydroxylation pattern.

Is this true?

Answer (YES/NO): NO